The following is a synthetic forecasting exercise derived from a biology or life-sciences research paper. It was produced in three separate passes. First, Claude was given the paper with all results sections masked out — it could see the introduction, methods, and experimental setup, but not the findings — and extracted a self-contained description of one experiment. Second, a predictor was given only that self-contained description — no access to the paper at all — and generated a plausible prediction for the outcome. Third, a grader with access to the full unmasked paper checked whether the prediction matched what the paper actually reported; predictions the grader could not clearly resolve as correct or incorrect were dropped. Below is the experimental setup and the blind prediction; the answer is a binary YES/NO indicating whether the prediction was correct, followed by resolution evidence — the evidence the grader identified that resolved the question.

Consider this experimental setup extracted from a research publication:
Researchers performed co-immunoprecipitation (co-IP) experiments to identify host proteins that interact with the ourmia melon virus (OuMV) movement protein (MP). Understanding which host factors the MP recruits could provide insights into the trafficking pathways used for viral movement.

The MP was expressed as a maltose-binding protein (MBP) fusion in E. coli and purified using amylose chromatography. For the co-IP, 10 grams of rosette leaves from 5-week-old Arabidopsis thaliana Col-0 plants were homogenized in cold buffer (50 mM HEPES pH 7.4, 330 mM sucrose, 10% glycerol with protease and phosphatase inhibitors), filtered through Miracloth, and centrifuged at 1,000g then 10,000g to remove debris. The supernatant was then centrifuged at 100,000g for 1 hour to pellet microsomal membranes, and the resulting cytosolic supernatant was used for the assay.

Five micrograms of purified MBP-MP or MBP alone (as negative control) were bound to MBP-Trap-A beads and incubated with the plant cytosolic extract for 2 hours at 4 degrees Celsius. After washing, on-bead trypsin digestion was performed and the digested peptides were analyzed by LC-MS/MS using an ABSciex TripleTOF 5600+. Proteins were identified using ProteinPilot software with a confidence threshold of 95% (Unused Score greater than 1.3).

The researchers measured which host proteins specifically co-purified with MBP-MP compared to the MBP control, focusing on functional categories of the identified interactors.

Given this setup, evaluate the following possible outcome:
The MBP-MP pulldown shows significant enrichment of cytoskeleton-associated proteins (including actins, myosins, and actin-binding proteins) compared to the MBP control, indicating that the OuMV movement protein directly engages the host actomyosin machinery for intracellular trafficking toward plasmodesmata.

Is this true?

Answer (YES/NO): NO